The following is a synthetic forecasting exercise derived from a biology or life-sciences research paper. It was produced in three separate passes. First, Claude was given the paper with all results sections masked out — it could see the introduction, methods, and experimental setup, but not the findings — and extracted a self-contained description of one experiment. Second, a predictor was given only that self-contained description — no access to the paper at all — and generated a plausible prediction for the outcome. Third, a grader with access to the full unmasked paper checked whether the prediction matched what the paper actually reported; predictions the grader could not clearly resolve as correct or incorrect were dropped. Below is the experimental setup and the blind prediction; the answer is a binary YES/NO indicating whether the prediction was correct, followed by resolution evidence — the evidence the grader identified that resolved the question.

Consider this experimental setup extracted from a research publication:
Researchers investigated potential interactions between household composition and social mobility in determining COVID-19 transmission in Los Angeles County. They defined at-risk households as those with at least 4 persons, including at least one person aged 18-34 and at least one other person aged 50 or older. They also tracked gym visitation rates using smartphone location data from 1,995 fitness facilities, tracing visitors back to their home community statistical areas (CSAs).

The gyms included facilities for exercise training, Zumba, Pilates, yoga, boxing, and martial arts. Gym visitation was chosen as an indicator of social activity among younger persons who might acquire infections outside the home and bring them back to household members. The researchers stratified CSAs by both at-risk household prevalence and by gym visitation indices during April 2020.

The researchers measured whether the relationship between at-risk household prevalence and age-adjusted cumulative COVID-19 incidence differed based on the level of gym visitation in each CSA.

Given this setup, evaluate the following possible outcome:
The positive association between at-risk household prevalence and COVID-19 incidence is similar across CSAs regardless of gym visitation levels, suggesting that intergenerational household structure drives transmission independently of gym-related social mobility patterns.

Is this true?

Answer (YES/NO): NO